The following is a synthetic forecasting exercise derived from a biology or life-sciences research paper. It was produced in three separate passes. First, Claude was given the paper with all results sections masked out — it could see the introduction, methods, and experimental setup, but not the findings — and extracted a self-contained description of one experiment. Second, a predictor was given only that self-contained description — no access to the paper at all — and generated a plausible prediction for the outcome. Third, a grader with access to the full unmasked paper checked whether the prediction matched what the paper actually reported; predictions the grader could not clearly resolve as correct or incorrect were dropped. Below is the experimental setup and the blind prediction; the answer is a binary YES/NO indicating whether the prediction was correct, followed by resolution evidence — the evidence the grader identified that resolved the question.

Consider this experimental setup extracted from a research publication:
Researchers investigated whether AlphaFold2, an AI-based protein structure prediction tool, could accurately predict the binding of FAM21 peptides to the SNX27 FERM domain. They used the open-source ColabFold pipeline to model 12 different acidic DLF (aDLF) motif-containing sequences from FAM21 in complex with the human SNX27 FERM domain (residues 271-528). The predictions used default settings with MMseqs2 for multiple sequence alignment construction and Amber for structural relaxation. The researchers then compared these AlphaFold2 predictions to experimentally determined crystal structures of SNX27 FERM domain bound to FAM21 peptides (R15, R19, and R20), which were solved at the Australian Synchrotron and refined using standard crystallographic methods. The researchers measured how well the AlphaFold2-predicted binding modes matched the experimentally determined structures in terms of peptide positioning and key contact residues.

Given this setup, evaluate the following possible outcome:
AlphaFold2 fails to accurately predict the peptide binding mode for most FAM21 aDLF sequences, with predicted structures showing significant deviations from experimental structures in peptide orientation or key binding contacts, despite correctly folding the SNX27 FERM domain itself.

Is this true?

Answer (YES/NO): NO